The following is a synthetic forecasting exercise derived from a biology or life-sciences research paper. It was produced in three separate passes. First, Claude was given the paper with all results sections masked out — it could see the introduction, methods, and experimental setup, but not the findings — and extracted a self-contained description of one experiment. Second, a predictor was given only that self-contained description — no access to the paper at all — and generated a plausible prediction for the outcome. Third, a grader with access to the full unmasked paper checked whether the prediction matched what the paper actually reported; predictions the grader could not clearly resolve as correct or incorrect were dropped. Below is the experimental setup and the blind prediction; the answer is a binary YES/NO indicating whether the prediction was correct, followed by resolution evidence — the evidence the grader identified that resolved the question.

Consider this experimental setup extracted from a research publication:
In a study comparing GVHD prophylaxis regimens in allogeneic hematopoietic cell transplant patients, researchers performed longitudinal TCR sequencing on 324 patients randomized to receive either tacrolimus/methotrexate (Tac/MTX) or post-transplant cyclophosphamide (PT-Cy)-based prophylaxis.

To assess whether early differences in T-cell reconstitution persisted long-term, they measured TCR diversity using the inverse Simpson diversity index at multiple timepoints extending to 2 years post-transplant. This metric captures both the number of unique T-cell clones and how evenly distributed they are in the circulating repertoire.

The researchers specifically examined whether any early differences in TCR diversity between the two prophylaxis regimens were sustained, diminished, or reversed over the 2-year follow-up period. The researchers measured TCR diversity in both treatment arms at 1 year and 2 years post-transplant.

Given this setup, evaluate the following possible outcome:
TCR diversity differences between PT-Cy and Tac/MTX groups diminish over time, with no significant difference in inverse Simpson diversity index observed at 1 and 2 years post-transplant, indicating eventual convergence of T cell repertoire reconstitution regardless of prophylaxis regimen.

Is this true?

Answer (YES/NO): NO